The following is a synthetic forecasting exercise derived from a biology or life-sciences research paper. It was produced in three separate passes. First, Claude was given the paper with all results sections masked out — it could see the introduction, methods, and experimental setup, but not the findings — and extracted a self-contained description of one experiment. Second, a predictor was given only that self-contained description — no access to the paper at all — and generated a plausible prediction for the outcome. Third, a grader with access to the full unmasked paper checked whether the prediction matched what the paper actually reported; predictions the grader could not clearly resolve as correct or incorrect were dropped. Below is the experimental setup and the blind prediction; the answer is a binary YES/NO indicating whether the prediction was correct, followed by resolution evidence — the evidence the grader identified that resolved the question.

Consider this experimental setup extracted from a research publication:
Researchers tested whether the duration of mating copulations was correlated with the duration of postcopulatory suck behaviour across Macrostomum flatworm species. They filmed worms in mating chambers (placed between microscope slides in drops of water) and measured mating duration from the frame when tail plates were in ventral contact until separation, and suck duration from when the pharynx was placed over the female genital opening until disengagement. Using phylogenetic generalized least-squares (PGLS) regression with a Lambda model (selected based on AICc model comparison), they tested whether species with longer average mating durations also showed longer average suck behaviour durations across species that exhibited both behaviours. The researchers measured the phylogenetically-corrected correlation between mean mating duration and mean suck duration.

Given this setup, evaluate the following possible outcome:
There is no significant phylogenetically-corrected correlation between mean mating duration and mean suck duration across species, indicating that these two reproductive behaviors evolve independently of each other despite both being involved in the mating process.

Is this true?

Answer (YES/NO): NO